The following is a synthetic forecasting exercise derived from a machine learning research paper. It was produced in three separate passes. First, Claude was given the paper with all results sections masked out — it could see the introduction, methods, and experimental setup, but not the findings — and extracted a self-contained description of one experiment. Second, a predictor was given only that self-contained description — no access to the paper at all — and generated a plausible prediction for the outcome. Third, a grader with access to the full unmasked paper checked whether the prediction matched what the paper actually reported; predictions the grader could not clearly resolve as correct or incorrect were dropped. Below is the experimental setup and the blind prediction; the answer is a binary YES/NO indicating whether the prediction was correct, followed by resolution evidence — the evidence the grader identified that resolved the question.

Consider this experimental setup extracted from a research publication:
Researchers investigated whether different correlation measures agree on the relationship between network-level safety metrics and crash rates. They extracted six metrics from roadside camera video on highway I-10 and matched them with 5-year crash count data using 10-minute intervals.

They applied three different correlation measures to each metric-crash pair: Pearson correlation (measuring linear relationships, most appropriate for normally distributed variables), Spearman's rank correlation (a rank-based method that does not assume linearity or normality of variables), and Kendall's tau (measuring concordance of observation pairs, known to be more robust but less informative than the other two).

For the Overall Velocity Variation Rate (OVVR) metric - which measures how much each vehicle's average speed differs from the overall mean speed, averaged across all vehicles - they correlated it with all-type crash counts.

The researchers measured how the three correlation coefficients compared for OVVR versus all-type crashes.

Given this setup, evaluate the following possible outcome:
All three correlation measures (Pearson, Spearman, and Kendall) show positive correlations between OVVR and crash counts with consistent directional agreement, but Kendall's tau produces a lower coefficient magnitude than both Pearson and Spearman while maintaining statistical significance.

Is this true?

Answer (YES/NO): YES